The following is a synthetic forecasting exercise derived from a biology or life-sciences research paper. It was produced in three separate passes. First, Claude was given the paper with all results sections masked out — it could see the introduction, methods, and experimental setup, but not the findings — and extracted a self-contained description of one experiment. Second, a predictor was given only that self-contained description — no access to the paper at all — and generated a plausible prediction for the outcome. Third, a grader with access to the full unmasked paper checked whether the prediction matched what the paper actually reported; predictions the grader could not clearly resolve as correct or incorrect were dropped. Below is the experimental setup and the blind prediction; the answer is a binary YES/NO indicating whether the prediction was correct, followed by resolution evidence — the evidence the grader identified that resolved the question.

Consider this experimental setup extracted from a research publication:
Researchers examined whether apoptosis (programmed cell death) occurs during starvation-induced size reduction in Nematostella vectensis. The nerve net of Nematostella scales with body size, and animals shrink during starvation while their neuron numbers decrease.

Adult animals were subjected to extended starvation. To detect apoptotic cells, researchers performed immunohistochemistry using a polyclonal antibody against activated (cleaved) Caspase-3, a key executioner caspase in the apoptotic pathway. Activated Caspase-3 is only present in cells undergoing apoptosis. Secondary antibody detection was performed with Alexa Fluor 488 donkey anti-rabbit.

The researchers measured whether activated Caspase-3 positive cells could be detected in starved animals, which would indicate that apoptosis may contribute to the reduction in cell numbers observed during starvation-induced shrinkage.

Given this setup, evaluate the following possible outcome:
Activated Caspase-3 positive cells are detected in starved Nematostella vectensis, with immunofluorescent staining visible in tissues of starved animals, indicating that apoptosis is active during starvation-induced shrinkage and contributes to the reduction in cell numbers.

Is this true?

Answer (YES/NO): YES